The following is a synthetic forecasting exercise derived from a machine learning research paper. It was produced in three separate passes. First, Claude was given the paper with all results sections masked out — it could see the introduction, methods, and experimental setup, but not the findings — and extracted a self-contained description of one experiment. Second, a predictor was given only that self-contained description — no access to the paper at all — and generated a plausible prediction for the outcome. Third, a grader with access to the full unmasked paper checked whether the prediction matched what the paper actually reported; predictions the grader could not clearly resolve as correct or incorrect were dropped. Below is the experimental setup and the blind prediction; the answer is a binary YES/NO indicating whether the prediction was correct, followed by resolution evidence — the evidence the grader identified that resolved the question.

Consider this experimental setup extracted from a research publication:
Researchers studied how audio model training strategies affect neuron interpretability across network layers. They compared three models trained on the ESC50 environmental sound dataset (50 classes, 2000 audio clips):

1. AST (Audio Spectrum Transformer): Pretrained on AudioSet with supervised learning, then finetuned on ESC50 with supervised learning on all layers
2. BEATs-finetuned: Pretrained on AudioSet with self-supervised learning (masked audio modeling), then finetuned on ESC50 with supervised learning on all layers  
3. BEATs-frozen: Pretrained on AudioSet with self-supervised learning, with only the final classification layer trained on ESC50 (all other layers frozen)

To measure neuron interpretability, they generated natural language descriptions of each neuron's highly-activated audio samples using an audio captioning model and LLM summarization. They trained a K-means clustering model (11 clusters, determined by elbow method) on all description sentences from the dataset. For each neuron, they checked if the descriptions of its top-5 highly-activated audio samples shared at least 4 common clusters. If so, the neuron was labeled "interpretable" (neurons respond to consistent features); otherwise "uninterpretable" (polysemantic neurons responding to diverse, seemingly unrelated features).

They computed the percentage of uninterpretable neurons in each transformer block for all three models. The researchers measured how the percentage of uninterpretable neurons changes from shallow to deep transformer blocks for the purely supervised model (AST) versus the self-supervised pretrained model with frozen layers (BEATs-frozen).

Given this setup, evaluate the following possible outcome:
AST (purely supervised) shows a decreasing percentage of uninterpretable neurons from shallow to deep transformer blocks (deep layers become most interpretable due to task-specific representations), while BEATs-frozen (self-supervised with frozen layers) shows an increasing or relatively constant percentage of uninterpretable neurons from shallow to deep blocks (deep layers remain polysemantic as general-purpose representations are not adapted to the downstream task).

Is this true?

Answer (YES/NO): YES